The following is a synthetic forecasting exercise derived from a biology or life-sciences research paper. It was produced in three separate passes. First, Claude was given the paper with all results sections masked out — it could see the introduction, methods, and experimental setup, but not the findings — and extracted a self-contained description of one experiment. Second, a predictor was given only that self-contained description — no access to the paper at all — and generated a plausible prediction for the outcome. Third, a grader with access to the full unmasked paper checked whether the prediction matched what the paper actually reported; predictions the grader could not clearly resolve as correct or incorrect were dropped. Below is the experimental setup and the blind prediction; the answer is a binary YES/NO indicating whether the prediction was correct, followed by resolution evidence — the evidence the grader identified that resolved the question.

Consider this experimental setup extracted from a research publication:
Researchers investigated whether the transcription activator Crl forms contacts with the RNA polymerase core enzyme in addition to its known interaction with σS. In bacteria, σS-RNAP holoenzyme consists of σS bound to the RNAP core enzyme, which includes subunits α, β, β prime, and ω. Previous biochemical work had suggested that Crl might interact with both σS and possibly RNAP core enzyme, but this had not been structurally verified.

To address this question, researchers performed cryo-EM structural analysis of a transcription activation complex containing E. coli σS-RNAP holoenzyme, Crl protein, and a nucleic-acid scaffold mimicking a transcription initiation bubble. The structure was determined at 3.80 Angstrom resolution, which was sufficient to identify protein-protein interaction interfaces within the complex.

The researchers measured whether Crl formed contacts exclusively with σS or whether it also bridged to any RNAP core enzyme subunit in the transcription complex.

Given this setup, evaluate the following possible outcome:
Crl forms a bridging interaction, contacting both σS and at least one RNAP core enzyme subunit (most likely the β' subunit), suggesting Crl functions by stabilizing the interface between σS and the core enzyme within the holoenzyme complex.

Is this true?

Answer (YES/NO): NO